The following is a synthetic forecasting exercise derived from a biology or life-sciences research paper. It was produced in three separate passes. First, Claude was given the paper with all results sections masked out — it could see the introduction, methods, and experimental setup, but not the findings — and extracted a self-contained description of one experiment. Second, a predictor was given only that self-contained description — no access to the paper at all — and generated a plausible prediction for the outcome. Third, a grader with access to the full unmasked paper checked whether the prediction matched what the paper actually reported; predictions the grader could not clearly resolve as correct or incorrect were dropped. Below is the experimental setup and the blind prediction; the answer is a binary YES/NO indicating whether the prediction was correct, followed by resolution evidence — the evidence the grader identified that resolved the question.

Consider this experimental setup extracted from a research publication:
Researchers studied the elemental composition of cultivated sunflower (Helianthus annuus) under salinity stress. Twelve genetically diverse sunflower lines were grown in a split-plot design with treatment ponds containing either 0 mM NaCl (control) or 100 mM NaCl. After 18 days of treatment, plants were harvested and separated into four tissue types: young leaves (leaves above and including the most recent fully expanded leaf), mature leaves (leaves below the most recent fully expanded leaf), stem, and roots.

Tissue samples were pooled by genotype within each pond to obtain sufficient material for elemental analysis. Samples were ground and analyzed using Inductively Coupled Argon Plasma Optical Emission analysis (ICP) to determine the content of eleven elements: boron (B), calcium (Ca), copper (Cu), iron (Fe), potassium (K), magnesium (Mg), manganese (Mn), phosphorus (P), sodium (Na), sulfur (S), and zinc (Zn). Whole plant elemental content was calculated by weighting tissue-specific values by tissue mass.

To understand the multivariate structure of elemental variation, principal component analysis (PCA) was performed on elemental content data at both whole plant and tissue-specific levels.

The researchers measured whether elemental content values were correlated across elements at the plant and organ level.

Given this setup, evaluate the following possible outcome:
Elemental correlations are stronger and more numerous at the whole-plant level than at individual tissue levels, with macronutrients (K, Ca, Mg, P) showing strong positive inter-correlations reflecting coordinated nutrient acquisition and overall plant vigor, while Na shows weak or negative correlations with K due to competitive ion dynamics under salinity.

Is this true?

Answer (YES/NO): NO